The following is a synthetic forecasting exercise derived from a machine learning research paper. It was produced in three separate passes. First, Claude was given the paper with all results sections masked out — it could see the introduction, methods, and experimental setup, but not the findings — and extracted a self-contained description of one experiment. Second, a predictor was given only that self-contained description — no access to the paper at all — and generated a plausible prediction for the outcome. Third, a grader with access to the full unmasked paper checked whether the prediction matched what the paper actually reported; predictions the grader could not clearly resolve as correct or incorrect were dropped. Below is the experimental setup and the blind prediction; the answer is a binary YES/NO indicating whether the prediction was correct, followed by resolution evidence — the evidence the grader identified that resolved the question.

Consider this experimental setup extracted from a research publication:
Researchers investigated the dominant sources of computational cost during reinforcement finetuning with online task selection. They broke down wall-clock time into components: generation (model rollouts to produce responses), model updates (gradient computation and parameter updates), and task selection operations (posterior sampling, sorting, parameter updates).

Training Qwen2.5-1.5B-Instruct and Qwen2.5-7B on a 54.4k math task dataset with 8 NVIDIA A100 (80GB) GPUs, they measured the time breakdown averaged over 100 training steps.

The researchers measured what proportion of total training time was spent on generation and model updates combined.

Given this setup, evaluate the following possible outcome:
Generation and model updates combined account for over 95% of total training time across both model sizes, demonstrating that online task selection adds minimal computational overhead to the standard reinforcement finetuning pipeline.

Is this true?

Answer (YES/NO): NO